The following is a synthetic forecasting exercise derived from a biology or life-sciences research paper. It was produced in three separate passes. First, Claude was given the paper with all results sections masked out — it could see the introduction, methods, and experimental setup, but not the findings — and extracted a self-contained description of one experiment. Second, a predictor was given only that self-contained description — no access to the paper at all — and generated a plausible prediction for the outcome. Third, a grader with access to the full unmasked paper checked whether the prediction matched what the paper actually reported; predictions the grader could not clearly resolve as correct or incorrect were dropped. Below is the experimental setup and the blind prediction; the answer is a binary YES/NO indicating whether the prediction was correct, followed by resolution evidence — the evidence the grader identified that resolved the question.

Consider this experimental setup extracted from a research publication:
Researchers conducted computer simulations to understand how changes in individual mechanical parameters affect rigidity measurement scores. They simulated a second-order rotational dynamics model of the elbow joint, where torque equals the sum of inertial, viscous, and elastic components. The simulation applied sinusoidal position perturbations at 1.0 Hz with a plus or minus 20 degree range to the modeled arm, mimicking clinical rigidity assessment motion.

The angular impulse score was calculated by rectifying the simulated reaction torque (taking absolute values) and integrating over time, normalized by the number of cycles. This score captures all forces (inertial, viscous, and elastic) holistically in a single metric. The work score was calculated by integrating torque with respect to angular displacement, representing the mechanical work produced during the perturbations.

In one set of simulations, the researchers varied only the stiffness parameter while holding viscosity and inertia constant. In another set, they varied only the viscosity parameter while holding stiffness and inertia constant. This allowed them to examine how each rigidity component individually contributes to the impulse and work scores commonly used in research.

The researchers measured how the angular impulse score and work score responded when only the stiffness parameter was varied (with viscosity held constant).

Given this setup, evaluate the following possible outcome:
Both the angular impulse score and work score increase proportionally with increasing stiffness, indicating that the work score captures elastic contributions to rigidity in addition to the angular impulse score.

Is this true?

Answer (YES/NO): NO